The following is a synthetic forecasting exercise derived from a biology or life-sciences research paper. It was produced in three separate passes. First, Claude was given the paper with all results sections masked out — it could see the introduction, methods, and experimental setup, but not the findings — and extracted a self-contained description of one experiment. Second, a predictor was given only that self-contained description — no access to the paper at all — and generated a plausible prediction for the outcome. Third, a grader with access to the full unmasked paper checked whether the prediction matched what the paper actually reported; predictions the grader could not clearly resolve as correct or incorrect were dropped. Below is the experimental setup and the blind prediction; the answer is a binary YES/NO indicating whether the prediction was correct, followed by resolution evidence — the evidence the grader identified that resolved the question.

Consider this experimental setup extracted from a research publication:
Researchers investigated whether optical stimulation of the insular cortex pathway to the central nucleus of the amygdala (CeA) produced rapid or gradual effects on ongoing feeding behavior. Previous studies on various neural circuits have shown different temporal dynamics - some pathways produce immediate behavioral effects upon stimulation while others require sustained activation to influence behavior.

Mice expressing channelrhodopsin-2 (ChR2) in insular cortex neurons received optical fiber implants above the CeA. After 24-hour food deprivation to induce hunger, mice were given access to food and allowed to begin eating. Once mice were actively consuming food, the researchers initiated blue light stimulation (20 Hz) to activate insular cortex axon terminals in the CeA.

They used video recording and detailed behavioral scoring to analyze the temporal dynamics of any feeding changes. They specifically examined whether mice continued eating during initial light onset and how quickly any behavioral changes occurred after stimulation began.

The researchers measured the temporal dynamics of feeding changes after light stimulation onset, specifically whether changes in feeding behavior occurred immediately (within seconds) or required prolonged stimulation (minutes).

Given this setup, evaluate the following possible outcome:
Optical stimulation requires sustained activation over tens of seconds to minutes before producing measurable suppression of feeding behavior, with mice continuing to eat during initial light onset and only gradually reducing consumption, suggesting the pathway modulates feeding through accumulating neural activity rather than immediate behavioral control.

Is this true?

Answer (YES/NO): NO